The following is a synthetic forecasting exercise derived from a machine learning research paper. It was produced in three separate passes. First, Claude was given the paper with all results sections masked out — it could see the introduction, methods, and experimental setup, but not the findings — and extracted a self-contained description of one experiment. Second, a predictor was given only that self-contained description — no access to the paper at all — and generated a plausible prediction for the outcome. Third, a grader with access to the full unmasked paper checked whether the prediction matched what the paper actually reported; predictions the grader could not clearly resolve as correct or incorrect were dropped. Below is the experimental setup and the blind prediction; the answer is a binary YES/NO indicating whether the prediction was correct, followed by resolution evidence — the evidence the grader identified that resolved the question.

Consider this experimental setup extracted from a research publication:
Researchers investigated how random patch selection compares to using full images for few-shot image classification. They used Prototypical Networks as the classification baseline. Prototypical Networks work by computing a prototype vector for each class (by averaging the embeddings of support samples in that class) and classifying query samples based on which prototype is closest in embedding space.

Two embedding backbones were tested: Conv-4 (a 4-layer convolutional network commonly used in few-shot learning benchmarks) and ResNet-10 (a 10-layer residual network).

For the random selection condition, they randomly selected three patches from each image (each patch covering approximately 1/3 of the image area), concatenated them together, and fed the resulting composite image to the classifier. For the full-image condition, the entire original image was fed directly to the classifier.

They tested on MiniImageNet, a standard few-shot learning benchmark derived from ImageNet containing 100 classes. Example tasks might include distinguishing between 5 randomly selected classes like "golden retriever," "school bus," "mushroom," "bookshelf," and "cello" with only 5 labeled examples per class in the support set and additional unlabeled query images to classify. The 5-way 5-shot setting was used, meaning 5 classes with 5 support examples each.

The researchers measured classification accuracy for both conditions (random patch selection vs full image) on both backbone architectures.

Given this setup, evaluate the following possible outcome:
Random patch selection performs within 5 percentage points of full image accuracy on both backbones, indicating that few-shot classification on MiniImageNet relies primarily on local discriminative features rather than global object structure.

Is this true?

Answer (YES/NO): NO